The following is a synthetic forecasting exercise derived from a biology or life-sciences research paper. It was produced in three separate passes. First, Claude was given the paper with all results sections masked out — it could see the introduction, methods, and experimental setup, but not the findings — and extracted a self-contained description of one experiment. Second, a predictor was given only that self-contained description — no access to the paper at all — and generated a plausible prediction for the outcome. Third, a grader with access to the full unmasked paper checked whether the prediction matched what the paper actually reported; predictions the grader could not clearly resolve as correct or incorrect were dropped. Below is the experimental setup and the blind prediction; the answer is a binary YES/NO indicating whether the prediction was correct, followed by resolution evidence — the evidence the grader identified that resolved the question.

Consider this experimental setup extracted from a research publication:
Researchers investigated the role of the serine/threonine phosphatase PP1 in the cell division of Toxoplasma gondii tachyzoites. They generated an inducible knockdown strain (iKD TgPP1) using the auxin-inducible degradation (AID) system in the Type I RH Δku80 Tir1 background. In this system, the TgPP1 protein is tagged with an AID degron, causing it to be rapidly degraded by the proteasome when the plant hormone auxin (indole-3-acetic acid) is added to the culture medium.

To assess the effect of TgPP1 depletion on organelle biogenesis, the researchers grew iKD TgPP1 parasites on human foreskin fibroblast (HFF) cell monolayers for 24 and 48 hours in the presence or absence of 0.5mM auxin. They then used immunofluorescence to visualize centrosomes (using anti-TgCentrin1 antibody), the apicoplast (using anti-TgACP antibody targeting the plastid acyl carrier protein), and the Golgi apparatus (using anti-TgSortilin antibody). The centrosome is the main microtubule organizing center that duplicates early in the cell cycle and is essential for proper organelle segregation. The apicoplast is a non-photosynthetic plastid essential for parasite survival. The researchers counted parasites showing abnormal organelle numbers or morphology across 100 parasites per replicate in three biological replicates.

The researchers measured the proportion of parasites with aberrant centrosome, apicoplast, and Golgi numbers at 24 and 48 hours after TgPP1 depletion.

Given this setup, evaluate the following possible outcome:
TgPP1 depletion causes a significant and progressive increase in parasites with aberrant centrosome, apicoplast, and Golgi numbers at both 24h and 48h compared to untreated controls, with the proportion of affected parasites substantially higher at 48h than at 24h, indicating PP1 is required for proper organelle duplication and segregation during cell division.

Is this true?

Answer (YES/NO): NO